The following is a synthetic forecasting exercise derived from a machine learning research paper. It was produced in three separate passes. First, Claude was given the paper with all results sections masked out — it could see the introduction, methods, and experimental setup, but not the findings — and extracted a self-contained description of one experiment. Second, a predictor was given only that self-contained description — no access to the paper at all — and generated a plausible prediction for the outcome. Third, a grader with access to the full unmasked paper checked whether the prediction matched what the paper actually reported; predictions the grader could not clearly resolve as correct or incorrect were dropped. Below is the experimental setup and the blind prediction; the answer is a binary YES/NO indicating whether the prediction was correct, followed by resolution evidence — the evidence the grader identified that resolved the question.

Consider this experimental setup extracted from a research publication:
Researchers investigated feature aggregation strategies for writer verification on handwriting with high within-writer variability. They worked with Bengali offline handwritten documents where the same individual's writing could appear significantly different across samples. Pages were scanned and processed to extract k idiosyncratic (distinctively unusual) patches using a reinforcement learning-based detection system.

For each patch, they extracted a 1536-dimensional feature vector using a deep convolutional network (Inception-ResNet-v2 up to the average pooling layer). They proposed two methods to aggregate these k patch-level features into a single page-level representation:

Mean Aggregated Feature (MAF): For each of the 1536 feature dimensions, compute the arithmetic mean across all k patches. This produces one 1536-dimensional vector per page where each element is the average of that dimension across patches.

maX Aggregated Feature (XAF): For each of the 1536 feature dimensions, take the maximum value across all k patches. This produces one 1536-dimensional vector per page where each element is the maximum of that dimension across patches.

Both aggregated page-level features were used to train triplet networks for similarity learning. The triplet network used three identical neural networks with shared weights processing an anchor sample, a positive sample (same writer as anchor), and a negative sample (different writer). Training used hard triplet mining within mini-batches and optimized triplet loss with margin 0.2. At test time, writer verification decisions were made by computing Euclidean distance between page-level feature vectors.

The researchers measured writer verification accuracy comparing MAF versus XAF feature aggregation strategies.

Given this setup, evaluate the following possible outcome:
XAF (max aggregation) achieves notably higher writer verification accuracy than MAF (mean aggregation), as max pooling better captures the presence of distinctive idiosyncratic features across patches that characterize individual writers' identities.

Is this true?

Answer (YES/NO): NO